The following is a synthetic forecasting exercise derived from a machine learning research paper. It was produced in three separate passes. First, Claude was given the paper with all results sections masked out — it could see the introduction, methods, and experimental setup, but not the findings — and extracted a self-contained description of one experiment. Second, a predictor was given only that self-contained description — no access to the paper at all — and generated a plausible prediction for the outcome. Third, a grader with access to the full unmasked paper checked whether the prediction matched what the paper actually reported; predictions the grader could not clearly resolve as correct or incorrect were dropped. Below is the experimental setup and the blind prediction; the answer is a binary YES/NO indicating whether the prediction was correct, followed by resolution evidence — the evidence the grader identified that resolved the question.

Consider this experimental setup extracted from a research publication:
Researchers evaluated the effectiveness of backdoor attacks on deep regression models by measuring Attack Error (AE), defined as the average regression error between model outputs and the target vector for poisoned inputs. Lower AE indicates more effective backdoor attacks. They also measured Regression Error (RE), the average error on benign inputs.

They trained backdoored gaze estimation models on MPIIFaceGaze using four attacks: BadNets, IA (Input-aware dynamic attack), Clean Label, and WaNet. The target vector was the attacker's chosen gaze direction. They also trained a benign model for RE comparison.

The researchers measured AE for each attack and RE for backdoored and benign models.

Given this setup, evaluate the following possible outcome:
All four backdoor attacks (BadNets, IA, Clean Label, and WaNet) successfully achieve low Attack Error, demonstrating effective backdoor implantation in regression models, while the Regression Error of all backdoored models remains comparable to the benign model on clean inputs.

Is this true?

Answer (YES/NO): YES